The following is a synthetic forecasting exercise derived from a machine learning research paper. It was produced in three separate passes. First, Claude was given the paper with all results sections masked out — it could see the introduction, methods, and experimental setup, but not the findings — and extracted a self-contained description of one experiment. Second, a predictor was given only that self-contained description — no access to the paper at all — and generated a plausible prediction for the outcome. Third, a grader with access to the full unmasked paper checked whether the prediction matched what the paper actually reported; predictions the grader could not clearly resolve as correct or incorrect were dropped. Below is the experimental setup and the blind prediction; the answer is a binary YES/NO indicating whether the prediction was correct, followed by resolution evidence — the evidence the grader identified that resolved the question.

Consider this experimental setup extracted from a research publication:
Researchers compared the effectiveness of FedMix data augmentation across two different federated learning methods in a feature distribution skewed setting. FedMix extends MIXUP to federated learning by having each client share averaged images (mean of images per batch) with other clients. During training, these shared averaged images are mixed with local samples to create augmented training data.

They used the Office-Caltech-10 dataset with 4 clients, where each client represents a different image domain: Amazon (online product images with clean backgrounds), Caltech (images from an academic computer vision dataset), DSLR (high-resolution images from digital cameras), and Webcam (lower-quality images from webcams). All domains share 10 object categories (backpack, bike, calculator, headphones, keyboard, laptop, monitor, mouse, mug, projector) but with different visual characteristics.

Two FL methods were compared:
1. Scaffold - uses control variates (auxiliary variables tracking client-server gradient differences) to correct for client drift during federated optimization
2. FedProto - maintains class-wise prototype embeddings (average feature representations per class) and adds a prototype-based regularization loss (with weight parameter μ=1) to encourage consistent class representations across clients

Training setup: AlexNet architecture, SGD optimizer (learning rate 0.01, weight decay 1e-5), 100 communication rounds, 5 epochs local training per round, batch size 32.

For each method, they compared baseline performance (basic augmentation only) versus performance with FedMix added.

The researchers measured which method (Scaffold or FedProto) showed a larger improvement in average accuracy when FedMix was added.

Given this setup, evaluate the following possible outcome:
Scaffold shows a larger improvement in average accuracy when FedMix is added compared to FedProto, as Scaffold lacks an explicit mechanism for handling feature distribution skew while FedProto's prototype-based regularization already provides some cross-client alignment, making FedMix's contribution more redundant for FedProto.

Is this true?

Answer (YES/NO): YES